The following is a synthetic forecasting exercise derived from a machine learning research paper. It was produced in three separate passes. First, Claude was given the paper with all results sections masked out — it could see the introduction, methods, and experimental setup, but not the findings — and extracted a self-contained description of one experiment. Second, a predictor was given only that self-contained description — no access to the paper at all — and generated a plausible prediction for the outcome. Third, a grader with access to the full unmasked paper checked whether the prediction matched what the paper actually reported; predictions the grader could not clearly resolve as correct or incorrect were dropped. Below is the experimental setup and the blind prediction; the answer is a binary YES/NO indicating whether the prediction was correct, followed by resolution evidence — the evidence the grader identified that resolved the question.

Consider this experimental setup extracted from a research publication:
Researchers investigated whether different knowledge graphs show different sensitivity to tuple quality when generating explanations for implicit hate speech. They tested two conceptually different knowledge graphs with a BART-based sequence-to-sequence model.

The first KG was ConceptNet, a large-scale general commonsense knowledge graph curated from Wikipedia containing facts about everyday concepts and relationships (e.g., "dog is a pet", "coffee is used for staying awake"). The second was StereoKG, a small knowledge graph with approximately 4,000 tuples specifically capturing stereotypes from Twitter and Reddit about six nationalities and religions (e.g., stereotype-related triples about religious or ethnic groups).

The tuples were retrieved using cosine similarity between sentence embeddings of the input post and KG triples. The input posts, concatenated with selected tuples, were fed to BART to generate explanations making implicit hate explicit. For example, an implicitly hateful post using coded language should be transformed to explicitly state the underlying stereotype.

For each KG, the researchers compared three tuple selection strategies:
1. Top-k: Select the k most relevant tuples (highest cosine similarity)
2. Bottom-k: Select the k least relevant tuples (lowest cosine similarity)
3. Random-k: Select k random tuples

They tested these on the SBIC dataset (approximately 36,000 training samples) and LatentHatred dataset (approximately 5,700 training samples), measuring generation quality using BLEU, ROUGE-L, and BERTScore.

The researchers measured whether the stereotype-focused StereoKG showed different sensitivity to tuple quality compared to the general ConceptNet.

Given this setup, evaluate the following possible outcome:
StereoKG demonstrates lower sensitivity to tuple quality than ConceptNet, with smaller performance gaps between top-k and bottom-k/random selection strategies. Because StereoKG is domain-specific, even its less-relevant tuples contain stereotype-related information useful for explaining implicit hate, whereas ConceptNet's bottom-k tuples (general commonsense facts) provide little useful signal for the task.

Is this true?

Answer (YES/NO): NO